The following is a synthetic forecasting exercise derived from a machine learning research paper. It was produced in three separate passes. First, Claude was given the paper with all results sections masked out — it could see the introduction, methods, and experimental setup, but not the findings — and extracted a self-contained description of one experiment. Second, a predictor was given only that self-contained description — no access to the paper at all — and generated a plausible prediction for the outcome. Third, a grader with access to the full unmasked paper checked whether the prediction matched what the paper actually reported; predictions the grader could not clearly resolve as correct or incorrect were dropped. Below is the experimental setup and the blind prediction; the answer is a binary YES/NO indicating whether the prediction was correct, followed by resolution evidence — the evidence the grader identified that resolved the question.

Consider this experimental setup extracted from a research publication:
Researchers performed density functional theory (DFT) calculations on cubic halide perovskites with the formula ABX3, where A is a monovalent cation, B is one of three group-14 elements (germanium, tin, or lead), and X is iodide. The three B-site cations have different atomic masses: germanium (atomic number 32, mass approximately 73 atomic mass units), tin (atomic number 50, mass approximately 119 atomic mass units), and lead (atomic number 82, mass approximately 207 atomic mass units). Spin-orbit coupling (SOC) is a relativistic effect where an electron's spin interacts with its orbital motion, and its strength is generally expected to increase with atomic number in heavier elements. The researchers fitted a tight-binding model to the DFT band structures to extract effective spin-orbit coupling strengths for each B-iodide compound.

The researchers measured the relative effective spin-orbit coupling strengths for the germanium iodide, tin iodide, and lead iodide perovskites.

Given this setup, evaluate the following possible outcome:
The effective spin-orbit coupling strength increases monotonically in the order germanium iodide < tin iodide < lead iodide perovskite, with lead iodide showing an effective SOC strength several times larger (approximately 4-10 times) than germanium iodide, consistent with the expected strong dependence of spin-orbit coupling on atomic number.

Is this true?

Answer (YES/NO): NO